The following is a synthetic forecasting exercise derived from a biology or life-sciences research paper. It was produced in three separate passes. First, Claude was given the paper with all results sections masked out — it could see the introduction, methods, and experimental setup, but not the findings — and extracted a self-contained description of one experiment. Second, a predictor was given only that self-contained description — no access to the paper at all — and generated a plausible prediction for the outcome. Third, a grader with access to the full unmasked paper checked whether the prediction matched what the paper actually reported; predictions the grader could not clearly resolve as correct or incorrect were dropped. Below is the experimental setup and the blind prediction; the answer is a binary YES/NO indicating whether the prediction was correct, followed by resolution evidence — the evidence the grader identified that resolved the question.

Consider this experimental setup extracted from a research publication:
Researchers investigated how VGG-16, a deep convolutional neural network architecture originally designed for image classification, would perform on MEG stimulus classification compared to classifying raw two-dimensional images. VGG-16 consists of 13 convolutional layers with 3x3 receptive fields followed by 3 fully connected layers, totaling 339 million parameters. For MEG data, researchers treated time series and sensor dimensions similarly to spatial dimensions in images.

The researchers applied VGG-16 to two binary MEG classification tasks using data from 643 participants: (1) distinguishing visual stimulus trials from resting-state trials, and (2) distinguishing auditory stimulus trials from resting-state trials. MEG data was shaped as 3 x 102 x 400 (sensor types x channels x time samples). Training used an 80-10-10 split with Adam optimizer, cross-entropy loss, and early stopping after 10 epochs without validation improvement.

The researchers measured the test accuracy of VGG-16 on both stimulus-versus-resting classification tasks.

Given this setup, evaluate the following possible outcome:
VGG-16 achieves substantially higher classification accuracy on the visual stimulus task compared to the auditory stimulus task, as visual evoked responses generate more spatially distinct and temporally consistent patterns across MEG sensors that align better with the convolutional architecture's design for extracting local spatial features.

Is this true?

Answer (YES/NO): NO